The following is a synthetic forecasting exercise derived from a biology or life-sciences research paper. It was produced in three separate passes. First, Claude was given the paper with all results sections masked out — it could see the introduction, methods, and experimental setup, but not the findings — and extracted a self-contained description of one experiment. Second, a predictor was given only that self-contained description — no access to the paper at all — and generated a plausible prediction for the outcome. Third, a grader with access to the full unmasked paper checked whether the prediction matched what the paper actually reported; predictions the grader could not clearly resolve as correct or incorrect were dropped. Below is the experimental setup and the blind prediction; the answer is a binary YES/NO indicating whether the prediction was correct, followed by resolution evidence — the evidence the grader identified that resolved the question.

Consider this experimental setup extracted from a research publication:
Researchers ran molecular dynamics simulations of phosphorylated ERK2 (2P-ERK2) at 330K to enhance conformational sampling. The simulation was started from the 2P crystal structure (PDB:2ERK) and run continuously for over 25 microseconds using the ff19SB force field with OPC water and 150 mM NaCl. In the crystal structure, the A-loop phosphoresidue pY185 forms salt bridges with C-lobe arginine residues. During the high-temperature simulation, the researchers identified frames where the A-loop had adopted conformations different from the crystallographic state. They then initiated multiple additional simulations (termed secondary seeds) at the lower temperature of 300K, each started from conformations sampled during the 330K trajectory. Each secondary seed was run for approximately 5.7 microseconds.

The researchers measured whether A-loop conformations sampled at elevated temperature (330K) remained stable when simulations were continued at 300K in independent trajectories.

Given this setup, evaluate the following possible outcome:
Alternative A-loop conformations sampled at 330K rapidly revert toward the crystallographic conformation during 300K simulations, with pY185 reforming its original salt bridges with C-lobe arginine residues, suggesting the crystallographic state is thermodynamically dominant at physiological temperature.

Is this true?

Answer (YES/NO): NO